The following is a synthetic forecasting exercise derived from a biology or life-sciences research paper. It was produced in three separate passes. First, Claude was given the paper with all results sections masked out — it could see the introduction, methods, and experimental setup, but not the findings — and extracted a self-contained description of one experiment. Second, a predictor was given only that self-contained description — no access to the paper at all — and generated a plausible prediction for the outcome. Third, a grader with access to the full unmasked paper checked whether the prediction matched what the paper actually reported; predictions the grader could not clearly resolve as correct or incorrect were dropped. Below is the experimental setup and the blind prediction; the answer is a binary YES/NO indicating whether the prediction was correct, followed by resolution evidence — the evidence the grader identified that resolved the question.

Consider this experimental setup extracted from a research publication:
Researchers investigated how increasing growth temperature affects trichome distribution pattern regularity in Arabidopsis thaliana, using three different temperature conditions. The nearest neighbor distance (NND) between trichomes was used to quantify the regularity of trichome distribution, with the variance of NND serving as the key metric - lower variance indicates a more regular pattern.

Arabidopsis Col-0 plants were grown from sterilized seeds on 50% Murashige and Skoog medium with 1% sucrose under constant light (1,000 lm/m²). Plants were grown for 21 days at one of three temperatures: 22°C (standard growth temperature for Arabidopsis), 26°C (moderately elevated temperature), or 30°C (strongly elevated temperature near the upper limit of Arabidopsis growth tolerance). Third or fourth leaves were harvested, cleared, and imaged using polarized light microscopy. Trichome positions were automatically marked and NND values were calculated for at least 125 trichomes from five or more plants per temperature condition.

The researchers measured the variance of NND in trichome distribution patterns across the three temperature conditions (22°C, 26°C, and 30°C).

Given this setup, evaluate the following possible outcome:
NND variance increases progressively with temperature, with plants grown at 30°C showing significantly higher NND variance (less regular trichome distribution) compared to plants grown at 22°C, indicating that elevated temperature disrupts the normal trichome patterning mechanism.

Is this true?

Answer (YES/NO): YES